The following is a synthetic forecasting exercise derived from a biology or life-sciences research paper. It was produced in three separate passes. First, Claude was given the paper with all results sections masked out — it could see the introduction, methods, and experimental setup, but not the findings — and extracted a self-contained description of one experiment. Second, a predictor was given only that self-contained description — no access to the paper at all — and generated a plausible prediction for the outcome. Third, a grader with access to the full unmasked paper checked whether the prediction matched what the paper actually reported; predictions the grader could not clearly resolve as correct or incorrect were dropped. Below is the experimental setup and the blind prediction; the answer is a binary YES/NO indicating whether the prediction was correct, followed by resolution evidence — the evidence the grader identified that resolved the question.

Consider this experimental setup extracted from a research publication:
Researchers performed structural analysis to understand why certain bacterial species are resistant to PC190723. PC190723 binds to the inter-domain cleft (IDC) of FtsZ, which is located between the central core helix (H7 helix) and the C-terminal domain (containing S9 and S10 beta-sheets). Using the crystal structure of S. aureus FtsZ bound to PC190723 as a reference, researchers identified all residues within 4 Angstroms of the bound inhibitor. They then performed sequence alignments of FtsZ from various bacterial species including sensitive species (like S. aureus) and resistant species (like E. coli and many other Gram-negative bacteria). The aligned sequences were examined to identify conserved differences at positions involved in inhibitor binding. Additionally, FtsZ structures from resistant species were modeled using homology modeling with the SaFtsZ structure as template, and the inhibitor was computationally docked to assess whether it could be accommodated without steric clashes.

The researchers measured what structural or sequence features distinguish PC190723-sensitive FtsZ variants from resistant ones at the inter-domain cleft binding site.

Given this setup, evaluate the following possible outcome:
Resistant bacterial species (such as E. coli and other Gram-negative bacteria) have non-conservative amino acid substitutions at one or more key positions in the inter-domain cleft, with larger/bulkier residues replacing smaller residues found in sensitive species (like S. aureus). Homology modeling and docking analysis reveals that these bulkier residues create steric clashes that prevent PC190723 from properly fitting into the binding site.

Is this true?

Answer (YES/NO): NO